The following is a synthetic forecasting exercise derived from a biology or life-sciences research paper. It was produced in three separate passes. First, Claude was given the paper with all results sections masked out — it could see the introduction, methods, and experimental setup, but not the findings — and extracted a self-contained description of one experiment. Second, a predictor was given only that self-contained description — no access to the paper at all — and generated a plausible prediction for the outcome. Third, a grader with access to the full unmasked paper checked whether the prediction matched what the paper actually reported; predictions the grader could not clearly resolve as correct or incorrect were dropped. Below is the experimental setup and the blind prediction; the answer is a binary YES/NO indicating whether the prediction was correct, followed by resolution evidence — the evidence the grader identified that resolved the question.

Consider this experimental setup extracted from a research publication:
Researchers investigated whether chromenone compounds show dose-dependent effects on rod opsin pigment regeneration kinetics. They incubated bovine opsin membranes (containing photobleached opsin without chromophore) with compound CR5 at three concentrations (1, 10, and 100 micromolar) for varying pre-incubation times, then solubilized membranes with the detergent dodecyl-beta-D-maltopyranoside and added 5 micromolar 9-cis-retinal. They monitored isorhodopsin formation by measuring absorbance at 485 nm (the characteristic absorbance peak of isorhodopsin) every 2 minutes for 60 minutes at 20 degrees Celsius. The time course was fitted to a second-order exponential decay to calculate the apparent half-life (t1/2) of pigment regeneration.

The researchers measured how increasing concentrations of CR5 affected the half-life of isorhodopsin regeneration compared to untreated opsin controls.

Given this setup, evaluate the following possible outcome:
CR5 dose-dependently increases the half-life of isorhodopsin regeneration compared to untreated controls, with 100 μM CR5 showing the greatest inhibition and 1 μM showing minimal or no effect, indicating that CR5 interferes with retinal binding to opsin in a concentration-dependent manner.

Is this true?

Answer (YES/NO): NO